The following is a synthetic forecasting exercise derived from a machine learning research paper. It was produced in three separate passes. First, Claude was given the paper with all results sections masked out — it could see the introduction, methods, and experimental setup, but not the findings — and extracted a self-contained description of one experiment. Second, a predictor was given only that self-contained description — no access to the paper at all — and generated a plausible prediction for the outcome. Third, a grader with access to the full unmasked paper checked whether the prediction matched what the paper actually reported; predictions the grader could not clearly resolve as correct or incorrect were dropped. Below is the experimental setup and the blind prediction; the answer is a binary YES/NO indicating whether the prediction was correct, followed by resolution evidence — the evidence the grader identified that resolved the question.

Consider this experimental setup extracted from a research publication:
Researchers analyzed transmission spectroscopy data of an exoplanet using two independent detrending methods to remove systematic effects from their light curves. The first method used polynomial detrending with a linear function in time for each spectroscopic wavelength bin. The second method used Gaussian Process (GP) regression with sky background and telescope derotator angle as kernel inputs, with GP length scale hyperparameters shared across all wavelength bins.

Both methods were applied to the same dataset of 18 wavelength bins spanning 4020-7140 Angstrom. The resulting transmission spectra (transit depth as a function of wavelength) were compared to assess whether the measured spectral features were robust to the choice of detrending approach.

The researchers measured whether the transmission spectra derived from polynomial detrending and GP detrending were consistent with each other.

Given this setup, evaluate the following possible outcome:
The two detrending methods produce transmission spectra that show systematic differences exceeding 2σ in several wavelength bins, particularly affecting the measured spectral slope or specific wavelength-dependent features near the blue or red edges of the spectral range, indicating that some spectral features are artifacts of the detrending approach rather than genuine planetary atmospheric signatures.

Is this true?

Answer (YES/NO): NO